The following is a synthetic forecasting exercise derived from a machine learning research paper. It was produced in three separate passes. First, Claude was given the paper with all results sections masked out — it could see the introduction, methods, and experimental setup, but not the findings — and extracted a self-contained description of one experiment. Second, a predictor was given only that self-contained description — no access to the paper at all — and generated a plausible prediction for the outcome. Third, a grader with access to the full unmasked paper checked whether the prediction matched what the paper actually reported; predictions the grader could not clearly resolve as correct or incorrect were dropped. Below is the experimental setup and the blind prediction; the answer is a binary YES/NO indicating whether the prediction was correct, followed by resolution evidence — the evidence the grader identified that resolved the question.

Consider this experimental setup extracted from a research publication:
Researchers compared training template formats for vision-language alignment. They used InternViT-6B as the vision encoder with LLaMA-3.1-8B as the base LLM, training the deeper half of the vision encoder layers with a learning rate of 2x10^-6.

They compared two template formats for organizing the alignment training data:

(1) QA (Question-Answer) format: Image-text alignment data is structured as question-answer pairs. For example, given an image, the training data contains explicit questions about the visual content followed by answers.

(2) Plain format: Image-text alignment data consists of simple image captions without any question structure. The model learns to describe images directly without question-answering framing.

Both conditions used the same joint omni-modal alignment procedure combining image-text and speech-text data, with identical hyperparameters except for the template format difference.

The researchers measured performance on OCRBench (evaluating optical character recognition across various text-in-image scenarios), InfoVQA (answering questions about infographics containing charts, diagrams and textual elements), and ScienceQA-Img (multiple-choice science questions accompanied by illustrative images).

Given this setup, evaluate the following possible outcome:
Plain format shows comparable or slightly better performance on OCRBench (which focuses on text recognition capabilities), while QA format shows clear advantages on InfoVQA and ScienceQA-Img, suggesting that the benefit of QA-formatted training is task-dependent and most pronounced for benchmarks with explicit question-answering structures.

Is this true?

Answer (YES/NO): NO